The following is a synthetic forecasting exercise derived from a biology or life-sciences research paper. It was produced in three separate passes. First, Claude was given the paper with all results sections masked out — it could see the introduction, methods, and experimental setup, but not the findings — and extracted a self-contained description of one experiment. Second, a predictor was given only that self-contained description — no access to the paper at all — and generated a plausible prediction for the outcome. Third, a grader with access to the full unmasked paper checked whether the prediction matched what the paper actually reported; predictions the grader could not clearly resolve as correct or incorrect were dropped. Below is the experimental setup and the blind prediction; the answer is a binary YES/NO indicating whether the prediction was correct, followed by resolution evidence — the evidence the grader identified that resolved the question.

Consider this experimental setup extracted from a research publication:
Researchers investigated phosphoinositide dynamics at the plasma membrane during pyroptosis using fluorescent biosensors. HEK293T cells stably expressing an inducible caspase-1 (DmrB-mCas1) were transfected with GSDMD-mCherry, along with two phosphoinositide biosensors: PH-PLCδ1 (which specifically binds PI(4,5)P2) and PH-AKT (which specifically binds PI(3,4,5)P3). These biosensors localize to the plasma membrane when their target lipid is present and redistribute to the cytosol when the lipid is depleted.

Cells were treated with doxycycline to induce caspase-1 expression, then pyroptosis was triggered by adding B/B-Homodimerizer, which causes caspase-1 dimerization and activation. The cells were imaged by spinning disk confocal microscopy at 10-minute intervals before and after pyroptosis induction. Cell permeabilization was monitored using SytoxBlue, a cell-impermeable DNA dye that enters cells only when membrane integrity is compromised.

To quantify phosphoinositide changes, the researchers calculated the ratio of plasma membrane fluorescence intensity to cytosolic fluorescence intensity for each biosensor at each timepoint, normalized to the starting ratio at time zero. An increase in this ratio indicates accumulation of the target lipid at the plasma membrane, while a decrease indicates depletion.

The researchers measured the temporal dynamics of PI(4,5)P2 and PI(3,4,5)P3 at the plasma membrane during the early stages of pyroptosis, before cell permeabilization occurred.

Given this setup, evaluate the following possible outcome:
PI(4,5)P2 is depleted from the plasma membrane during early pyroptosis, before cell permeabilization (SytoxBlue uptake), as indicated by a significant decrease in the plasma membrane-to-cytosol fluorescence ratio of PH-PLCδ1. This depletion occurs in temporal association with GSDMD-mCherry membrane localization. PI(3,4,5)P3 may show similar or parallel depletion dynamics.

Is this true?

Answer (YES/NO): NO